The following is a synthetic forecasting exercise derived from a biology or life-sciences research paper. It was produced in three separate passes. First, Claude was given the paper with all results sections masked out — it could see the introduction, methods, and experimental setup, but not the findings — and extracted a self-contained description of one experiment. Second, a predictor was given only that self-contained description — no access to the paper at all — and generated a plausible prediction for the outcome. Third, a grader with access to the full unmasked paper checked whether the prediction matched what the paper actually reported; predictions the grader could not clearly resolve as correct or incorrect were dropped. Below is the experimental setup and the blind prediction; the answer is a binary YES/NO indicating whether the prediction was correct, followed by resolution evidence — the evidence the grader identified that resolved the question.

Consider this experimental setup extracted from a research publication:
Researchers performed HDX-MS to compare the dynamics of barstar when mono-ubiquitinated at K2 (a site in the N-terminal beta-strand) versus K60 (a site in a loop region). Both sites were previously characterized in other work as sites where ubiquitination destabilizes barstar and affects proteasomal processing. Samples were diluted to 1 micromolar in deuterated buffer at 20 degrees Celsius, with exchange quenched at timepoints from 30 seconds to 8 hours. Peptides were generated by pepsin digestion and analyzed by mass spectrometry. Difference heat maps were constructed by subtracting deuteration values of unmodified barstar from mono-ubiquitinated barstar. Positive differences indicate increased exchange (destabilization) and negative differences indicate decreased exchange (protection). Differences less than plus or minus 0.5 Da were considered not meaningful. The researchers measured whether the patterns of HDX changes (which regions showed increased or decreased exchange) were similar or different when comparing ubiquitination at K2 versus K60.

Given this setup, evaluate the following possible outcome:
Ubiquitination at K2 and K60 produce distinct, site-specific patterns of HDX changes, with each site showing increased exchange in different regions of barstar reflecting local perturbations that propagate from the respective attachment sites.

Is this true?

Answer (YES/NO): NO